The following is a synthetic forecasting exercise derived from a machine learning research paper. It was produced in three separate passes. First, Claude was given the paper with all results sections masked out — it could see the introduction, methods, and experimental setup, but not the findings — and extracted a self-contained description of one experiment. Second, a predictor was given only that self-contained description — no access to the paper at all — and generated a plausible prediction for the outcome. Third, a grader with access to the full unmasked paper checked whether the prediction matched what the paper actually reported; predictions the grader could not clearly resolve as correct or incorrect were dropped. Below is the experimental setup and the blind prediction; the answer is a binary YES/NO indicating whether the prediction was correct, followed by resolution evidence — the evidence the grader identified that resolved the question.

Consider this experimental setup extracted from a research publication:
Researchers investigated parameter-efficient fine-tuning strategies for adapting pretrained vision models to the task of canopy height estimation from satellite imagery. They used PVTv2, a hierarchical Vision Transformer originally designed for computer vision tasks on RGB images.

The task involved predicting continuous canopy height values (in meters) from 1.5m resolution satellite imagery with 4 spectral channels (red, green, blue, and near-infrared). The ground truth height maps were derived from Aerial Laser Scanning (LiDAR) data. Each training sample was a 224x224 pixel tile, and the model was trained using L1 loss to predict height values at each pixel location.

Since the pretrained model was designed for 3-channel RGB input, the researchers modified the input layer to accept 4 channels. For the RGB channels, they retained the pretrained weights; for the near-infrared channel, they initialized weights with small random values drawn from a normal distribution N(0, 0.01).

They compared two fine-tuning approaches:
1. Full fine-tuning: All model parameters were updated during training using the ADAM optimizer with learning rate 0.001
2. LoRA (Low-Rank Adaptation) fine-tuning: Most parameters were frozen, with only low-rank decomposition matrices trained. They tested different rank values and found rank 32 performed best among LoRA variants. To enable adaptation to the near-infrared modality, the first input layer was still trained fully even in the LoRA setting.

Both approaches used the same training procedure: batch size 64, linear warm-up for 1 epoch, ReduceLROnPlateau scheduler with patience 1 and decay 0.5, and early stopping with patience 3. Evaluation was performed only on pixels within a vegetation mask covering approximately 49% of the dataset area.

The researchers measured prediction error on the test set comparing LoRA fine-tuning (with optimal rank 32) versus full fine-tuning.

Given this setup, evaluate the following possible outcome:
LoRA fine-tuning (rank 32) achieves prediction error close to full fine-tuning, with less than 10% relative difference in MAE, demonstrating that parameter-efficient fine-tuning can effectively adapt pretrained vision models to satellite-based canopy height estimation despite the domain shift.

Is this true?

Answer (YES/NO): NO